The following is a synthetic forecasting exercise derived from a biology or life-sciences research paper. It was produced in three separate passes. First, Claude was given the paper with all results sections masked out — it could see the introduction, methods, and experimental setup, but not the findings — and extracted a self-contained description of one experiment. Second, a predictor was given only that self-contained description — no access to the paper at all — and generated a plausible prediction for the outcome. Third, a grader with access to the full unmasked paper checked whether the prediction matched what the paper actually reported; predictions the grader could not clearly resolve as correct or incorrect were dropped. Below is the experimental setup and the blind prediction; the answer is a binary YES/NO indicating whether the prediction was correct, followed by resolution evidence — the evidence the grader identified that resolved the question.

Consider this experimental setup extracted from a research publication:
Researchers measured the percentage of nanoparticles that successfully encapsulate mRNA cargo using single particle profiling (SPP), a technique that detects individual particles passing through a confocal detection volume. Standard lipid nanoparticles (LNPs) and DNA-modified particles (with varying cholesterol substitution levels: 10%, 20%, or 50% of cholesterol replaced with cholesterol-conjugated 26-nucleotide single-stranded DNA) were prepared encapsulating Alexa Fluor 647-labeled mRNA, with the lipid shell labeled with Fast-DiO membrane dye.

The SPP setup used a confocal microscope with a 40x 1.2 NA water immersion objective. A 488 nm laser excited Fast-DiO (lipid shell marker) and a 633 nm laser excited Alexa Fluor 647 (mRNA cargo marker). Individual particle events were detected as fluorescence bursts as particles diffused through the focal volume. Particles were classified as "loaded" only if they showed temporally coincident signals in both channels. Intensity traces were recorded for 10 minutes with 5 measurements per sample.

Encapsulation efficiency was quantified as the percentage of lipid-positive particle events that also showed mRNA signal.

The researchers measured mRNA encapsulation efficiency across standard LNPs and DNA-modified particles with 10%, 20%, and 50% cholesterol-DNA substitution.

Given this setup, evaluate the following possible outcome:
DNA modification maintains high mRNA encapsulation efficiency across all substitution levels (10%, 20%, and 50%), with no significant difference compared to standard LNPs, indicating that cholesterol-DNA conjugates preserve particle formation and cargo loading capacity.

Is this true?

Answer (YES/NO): YES